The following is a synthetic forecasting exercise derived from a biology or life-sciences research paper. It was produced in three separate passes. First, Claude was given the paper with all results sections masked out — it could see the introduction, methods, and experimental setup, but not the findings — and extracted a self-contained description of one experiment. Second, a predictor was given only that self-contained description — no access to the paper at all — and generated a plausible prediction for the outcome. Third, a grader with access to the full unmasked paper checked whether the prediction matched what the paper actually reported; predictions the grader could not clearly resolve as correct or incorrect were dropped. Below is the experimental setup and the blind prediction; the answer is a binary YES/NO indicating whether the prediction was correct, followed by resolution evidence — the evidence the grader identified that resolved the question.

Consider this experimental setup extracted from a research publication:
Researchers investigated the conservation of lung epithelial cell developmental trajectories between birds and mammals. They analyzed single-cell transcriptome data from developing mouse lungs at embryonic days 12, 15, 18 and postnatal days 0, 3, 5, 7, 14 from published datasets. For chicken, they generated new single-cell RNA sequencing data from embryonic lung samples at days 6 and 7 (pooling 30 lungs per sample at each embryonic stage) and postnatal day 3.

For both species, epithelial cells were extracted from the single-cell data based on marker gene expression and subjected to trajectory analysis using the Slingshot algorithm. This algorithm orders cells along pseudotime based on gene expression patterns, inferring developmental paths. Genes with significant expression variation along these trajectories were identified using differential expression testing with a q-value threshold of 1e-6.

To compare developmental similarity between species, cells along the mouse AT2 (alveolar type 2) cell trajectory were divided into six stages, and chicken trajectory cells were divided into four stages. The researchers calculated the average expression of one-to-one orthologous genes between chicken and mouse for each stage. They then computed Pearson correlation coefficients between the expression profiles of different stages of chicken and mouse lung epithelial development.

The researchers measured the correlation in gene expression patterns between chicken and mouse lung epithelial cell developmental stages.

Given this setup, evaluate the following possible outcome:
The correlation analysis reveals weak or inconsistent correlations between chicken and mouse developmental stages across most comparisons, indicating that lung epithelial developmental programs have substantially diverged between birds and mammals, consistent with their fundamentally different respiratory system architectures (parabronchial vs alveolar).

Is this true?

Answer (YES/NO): NO